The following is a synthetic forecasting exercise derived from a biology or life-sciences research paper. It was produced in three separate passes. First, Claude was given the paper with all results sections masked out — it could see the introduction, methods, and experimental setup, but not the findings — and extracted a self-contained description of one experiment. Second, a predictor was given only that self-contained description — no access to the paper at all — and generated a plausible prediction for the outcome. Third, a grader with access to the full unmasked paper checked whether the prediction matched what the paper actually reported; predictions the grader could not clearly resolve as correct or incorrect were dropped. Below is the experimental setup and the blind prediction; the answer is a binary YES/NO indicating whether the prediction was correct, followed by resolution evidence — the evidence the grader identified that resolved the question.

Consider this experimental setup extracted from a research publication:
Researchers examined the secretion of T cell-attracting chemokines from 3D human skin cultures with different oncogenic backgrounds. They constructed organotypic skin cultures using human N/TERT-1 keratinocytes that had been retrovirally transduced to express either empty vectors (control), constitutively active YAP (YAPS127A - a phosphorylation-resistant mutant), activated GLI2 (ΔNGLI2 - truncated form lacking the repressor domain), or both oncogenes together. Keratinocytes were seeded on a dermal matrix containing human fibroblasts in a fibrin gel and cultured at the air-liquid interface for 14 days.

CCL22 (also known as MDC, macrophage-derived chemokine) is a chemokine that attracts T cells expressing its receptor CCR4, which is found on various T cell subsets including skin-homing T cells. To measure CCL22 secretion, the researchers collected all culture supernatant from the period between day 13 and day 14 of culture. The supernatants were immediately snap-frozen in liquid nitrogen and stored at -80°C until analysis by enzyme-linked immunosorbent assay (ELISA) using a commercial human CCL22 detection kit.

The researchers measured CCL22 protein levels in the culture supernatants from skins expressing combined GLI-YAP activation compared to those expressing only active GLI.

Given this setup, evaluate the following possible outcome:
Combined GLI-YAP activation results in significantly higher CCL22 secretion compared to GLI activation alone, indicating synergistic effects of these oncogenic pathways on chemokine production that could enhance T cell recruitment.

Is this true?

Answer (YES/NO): NO